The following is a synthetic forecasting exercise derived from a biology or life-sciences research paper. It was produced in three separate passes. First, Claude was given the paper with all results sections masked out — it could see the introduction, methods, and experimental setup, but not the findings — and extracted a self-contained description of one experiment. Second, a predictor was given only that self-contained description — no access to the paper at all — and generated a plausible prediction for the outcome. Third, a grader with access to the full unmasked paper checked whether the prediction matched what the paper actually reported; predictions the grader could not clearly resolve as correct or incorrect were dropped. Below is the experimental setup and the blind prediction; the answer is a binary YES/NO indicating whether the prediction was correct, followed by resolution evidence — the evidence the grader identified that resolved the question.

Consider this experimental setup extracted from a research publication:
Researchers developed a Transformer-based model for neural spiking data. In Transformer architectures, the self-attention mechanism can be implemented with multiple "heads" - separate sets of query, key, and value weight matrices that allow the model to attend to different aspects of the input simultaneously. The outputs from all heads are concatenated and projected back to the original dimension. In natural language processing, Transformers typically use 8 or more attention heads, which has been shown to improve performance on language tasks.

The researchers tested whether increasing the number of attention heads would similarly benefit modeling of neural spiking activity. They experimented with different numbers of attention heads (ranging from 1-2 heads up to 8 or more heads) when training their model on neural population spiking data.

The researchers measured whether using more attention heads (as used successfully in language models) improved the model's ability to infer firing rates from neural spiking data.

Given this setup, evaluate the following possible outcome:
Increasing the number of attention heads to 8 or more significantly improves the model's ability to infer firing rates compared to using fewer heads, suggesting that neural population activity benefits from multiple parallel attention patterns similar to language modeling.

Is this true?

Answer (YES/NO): NO